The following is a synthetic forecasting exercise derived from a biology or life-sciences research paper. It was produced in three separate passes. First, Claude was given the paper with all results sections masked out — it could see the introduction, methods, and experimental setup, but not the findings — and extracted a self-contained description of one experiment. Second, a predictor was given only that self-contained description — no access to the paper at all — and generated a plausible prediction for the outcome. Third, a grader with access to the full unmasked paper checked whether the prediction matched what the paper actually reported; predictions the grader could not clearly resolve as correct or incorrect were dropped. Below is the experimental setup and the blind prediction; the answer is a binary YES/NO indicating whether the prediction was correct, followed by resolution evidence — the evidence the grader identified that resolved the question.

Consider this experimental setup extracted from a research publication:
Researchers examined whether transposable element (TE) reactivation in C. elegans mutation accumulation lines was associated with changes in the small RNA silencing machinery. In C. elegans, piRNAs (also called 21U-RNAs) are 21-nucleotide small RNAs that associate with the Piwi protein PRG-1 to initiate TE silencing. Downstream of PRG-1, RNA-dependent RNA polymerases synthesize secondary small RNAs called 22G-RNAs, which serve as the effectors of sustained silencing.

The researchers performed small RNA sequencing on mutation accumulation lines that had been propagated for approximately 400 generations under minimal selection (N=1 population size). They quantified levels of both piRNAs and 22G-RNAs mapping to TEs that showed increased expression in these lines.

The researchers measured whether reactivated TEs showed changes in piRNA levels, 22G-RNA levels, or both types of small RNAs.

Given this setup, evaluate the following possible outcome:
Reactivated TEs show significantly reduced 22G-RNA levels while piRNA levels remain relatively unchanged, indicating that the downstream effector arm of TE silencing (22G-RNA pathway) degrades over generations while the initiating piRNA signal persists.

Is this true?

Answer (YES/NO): NO